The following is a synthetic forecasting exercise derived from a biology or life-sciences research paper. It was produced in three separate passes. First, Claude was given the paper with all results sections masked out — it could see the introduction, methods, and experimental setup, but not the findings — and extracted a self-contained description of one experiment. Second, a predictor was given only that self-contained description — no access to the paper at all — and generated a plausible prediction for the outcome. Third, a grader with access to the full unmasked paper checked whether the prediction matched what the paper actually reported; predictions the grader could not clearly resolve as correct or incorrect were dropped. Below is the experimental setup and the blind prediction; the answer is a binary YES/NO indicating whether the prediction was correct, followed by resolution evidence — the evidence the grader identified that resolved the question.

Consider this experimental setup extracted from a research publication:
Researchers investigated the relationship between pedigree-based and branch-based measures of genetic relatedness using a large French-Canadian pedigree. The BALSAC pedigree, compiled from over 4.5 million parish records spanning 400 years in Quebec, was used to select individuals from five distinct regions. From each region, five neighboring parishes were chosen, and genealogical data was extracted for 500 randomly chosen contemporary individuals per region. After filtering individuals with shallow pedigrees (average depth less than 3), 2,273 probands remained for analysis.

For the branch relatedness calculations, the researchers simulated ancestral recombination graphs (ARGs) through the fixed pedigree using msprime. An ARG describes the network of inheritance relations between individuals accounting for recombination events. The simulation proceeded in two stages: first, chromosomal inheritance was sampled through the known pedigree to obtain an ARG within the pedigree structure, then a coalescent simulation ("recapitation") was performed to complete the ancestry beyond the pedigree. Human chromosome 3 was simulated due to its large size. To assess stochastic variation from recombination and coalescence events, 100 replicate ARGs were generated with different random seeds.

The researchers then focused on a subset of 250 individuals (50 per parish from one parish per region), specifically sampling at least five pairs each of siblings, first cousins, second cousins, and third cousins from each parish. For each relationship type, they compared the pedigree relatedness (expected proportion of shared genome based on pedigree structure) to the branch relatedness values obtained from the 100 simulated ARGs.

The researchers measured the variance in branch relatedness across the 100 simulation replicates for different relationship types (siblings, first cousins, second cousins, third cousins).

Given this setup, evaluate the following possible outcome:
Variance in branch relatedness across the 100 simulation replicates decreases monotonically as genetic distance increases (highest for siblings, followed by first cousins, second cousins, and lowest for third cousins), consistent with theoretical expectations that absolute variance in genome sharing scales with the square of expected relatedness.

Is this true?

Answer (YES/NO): YES